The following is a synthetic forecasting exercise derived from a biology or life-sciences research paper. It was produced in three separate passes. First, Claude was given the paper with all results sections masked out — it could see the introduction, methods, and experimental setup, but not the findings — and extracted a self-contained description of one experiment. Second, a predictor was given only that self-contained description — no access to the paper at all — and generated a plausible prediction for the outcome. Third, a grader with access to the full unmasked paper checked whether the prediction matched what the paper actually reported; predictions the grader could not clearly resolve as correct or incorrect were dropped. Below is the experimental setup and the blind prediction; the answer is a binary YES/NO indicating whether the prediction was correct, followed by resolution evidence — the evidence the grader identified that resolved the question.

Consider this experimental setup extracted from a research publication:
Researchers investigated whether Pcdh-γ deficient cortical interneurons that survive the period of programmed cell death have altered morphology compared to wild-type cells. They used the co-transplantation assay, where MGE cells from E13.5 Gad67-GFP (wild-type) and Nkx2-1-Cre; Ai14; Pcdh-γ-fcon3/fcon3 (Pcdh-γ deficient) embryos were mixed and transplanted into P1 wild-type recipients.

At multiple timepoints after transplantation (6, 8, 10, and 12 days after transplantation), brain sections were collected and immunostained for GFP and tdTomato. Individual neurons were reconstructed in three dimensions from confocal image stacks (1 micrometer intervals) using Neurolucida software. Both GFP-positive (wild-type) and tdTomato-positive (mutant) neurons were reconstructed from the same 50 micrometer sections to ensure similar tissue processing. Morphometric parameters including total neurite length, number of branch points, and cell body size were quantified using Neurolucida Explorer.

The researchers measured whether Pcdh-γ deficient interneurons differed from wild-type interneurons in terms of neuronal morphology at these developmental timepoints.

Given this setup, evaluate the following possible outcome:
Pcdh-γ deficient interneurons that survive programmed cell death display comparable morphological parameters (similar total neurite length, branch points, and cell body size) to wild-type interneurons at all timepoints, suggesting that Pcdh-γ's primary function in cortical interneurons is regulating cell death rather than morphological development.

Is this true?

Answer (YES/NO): YES